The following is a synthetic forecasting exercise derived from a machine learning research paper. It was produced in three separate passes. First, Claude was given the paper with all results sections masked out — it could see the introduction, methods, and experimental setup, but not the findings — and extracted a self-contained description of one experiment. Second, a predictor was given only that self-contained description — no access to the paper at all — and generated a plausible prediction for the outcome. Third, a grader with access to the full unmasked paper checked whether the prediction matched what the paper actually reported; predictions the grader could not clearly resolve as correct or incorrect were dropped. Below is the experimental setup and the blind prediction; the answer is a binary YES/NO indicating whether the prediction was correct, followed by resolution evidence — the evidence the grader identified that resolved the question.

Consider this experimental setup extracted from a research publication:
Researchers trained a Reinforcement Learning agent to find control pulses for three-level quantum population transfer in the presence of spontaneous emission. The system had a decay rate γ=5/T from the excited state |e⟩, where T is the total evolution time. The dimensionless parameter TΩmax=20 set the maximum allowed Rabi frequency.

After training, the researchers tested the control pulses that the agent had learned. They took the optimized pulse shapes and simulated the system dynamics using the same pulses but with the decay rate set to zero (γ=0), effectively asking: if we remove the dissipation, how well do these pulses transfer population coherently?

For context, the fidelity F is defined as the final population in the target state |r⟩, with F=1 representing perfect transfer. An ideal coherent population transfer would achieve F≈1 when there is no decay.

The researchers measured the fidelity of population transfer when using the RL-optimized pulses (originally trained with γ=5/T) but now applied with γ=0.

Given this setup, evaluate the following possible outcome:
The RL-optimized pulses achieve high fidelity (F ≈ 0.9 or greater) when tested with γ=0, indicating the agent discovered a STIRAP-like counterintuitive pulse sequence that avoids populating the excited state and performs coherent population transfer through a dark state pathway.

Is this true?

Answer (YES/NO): YES